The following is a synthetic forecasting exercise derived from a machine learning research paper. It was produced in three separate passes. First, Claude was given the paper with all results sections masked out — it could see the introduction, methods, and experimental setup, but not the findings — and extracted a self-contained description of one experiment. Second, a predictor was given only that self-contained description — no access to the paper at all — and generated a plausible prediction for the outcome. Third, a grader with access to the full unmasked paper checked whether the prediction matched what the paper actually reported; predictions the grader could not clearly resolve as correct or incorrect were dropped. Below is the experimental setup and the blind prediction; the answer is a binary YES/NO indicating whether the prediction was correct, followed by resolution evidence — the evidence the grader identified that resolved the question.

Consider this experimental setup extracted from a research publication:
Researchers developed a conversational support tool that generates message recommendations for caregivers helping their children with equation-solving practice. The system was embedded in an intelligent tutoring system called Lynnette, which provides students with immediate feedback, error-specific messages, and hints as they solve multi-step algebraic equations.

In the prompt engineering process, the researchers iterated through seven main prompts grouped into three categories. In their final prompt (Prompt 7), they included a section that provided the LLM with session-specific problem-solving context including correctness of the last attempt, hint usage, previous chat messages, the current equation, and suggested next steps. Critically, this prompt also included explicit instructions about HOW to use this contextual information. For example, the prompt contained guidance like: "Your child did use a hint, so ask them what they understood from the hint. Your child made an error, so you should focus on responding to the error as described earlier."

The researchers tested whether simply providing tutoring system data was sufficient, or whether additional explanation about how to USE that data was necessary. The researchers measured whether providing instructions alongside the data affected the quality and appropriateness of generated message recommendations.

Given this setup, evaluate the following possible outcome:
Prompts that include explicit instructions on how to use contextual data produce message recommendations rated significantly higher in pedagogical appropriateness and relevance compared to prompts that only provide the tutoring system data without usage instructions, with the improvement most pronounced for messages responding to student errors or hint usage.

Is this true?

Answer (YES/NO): NO